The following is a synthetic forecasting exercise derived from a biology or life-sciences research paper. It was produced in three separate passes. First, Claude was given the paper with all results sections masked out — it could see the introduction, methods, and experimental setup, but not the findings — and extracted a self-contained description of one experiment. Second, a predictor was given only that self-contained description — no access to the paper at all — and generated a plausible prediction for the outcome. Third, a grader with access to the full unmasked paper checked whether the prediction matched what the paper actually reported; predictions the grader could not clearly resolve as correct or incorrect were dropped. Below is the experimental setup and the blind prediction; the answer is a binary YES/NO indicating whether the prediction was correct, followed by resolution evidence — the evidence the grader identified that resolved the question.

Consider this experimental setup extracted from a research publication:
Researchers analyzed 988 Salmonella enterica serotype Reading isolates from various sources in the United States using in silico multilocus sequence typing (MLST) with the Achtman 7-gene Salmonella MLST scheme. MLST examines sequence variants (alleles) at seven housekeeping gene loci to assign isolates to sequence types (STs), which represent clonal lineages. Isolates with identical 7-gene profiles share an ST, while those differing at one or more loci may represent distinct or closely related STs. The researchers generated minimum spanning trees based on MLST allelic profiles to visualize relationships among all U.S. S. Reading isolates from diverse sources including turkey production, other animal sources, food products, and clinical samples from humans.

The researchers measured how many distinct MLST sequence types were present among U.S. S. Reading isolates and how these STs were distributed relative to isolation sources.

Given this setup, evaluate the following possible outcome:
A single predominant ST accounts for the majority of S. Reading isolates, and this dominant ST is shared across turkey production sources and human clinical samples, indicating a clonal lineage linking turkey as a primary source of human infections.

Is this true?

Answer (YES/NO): YES